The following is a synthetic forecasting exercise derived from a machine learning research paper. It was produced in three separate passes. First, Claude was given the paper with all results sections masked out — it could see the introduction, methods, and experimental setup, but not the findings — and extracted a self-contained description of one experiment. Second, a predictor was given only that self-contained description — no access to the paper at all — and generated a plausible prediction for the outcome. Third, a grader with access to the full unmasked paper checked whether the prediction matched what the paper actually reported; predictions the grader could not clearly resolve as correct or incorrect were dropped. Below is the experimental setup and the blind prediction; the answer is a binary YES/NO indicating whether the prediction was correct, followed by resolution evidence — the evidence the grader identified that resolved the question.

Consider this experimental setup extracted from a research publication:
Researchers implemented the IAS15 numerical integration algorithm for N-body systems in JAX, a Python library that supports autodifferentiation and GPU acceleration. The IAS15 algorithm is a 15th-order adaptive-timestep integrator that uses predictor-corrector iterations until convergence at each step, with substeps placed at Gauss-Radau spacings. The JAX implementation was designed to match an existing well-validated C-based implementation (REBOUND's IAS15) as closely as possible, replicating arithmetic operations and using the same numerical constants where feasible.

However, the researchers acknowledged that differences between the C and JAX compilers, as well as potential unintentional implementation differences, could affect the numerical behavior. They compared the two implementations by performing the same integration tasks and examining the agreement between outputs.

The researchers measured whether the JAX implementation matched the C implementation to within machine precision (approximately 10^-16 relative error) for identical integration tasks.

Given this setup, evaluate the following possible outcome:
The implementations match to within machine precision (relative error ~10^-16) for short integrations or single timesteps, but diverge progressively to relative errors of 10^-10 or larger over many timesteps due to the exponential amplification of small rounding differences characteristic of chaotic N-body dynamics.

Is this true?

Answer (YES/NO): NO